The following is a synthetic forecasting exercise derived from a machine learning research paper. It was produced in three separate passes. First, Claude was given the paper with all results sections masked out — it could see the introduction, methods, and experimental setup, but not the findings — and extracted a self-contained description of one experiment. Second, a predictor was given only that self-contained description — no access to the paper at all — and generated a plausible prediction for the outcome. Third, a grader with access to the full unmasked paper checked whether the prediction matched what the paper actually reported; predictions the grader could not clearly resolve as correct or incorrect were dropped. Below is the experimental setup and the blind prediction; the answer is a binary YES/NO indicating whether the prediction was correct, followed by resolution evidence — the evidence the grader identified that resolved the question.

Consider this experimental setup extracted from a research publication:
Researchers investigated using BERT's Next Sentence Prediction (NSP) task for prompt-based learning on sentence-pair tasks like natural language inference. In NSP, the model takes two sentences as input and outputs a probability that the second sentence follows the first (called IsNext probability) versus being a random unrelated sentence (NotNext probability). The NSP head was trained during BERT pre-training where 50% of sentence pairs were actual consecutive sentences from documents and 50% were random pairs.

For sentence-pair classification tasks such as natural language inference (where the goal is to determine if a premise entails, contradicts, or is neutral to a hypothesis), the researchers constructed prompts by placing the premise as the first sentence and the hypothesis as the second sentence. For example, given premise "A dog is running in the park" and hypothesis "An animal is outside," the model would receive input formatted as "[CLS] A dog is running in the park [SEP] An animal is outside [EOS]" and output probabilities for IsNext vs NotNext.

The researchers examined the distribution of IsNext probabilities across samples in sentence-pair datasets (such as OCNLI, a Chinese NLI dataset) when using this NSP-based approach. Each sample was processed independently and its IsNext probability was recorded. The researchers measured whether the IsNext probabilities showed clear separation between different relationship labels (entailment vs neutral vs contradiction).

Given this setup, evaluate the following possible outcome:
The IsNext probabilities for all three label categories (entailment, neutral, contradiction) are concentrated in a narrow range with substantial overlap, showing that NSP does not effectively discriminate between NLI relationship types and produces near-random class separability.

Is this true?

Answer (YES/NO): YES